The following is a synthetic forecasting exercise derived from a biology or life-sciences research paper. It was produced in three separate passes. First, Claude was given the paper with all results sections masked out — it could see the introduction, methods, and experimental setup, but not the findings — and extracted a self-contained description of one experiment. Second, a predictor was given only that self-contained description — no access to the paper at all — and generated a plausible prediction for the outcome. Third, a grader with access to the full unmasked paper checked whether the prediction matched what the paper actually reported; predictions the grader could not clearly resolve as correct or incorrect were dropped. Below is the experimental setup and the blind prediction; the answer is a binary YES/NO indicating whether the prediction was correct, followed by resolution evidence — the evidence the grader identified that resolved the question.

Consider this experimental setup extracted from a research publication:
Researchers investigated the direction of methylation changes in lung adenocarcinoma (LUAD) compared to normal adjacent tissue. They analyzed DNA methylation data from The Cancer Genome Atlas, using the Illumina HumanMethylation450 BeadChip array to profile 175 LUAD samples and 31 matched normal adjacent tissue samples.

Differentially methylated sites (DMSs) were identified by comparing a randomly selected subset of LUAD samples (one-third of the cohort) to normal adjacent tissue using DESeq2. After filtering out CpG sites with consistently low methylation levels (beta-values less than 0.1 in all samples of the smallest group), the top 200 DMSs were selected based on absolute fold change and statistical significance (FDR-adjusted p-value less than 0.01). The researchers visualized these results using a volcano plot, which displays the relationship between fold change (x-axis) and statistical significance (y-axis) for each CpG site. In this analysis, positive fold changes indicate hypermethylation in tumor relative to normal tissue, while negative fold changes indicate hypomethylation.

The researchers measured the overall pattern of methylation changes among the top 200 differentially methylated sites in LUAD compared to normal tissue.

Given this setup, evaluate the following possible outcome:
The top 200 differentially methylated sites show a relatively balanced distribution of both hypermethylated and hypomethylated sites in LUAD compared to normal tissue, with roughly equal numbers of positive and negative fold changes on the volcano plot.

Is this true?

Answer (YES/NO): NO